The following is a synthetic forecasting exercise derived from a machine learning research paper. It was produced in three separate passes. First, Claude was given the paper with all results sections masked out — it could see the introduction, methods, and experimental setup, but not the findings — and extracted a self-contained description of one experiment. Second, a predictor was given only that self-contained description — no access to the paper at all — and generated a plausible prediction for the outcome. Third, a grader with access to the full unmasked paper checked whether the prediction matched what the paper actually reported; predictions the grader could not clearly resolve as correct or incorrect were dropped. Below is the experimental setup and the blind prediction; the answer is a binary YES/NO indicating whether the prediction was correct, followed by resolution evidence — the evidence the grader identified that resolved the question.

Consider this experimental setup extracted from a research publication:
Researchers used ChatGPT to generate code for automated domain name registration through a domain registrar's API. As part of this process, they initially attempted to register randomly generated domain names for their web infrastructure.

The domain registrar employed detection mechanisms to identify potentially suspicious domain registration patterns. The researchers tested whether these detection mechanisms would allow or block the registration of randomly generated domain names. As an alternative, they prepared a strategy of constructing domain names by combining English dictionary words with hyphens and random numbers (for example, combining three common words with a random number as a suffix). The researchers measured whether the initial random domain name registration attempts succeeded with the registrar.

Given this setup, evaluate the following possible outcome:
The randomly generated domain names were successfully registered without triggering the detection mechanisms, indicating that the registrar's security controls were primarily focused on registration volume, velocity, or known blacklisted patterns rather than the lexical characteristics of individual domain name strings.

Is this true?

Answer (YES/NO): NO